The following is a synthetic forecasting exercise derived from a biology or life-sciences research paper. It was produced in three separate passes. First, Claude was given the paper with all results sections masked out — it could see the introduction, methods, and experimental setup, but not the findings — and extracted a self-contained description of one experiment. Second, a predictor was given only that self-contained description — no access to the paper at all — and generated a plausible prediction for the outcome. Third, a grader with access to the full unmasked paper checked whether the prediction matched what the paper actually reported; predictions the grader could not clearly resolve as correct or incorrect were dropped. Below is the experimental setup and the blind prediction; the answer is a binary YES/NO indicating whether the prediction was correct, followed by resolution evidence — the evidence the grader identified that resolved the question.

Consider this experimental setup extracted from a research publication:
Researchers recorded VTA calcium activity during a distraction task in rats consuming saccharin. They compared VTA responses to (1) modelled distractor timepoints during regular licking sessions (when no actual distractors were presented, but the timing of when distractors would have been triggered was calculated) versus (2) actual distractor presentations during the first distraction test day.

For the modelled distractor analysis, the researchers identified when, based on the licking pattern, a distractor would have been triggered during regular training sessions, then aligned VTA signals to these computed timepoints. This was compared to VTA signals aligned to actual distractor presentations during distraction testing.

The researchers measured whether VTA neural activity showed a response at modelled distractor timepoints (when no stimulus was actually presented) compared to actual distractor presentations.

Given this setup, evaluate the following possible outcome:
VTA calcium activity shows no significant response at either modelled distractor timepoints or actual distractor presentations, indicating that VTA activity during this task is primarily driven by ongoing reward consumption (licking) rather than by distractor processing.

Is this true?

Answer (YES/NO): NO